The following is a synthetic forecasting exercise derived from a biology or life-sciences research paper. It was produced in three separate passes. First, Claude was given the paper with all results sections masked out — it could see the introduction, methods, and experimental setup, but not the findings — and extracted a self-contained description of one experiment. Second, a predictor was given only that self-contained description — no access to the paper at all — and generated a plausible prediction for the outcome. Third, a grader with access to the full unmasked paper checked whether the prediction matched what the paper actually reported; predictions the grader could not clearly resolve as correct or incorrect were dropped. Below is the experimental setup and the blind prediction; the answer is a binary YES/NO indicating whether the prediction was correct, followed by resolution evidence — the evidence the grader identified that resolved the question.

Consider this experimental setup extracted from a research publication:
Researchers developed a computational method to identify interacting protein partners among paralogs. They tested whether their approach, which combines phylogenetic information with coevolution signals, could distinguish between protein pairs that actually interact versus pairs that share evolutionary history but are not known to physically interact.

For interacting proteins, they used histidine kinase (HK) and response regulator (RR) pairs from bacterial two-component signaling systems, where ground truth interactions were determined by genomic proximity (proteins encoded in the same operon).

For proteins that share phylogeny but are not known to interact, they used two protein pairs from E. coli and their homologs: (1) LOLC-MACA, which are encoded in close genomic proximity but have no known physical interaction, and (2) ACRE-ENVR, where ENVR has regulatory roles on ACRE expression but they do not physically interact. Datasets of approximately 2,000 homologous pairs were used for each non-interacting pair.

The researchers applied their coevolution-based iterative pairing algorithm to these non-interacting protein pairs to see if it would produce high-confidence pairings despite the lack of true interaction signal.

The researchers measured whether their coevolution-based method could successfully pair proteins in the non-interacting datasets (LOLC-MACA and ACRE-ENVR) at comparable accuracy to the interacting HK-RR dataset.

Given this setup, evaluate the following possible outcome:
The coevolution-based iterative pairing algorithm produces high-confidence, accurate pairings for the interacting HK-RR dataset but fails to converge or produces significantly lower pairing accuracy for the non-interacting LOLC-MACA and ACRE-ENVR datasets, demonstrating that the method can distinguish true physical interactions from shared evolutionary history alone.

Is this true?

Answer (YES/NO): NO